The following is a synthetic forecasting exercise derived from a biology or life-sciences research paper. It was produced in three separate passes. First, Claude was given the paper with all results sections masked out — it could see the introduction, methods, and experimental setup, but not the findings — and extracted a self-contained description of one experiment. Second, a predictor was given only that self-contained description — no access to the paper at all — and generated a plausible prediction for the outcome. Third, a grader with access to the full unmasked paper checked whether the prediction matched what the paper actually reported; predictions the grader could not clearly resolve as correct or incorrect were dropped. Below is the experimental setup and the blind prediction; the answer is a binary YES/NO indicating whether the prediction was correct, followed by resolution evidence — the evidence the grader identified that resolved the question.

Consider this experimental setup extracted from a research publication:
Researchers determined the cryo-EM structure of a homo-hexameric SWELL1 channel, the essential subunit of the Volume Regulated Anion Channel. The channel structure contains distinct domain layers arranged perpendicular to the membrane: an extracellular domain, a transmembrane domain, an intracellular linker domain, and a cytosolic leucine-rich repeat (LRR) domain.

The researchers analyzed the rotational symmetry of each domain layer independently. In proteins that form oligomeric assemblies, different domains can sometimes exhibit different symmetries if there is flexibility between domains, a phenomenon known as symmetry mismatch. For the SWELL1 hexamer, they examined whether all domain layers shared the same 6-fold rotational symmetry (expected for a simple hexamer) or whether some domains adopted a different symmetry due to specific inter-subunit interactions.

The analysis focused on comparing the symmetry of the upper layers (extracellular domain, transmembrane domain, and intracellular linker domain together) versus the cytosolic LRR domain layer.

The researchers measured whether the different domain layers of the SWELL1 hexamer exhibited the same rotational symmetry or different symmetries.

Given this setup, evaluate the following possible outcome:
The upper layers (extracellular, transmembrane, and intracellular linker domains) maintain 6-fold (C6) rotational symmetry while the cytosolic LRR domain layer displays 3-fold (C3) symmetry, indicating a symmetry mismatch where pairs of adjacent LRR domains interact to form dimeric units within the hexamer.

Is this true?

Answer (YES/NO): YES